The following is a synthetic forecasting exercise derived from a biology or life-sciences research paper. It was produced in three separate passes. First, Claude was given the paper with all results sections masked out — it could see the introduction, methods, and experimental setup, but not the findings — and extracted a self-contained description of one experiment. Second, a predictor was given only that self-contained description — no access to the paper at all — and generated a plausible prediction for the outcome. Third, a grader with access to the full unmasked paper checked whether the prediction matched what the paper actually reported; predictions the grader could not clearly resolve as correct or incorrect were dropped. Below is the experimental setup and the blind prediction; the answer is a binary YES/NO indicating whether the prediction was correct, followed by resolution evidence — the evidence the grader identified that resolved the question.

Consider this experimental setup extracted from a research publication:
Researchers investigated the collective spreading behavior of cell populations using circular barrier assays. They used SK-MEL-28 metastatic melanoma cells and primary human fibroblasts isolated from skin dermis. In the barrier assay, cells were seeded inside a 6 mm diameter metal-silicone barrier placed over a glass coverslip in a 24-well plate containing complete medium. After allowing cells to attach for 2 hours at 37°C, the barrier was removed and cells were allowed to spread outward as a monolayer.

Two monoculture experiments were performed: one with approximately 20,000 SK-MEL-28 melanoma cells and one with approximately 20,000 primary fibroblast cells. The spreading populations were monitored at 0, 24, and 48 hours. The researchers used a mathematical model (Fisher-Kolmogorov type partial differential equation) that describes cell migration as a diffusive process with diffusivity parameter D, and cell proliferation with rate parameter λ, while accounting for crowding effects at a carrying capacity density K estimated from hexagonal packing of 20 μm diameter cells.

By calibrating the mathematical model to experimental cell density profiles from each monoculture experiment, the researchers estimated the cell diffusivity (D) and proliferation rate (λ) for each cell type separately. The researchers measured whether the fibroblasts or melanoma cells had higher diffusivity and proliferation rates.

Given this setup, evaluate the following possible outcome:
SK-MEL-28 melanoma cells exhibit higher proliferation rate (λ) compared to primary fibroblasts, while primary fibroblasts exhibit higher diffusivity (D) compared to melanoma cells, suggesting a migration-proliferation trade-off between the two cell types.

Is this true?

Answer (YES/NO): NO